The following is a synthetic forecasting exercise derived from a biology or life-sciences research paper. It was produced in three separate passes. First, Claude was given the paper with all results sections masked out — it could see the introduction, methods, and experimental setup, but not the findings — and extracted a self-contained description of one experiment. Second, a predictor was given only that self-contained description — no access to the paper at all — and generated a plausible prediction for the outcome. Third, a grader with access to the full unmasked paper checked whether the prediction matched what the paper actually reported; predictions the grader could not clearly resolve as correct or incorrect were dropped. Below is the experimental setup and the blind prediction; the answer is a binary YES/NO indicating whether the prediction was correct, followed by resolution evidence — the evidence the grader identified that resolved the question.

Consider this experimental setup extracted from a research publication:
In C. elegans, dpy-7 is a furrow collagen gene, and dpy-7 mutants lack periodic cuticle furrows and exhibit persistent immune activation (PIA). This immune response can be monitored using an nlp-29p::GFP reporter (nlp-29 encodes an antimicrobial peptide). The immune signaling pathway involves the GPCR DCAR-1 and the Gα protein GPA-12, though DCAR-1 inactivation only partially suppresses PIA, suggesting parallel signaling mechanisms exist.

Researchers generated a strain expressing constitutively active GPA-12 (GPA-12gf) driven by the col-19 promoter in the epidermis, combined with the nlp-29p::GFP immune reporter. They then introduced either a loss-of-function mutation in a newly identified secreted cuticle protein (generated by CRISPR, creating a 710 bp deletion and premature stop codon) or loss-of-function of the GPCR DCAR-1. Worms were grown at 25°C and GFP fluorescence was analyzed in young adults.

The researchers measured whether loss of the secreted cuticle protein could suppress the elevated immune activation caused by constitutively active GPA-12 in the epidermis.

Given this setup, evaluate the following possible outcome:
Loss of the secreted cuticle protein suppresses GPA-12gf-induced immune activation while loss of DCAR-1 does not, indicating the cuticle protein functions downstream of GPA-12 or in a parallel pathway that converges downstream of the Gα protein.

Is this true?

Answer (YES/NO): NO